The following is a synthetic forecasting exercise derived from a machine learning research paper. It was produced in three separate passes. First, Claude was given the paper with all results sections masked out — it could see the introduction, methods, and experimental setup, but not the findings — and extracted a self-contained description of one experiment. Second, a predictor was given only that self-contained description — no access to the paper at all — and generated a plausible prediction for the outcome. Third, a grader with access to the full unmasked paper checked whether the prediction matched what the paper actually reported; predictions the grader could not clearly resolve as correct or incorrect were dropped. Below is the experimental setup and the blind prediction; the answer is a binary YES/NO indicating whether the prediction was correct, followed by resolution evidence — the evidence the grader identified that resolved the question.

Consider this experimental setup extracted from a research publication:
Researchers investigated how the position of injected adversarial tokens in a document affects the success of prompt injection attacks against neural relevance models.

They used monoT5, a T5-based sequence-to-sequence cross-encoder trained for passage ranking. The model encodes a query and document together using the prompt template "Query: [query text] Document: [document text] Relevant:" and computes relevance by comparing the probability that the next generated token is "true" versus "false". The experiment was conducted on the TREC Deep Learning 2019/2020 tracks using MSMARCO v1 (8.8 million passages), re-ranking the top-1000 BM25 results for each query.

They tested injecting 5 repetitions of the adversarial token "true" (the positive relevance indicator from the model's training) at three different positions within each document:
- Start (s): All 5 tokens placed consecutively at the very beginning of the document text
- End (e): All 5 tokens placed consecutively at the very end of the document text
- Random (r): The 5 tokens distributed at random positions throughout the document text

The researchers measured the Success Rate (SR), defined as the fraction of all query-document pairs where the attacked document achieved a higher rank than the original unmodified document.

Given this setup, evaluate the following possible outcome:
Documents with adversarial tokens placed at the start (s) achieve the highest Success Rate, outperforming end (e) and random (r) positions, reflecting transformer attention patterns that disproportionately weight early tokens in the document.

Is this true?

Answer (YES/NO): YES